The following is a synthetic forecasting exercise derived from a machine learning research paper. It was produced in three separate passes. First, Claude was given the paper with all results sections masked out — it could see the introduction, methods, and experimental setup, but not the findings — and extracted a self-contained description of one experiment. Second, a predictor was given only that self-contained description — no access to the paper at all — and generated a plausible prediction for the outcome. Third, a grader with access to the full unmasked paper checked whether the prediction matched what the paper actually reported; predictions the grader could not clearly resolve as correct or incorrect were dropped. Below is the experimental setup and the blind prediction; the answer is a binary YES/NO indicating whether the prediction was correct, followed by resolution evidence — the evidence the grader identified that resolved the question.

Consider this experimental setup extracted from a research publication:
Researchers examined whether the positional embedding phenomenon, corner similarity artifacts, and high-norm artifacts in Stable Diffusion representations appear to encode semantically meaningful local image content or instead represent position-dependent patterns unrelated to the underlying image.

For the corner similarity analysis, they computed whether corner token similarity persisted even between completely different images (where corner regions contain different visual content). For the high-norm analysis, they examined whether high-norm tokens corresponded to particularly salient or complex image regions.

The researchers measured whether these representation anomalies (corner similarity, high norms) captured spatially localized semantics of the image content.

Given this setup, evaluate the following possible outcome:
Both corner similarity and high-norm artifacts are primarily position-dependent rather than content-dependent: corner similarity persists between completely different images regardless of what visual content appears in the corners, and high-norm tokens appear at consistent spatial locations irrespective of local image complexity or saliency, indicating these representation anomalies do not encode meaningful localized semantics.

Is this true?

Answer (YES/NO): NO